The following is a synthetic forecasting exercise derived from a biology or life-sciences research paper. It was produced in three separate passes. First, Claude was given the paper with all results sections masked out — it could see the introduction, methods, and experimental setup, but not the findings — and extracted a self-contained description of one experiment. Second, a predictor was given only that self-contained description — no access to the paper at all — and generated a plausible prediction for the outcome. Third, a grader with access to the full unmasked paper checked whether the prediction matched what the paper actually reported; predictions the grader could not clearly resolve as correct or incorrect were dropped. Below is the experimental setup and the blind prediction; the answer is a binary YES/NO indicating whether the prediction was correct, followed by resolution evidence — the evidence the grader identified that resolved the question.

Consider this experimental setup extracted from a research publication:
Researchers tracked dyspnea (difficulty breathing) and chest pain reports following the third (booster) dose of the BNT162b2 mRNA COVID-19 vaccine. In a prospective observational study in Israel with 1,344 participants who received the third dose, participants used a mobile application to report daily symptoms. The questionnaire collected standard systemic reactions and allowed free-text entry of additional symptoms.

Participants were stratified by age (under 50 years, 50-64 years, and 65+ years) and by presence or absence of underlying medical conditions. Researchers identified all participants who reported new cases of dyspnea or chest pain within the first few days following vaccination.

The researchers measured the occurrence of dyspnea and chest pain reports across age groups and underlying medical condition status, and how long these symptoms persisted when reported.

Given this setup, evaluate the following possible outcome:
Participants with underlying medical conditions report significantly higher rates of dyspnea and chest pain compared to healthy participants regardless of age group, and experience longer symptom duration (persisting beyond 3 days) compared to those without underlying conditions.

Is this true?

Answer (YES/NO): NO